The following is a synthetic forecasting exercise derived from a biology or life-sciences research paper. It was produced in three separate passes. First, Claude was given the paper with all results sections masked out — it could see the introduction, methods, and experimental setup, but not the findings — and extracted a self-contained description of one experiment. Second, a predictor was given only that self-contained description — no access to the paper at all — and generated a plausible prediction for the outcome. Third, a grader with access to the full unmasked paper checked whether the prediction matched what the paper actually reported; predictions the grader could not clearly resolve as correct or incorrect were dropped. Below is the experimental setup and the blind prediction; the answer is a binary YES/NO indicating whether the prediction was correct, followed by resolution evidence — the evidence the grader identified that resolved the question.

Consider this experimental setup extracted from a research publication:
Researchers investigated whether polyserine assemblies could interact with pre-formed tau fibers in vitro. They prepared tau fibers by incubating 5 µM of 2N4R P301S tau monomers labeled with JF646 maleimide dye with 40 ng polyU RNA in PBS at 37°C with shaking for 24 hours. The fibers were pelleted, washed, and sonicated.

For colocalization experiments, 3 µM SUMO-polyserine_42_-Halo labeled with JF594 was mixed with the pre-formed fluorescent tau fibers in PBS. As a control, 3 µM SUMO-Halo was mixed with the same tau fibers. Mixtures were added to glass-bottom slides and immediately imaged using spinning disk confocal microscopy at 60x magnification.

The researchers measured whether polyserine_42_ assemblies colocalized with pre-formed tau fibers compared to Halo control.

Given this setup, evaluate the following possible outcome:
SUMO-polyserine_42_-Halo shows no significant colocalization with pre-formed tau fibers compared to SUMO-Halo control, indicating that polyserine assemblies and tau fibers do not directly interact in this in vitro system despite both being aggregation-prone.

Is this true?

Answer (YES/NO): NO